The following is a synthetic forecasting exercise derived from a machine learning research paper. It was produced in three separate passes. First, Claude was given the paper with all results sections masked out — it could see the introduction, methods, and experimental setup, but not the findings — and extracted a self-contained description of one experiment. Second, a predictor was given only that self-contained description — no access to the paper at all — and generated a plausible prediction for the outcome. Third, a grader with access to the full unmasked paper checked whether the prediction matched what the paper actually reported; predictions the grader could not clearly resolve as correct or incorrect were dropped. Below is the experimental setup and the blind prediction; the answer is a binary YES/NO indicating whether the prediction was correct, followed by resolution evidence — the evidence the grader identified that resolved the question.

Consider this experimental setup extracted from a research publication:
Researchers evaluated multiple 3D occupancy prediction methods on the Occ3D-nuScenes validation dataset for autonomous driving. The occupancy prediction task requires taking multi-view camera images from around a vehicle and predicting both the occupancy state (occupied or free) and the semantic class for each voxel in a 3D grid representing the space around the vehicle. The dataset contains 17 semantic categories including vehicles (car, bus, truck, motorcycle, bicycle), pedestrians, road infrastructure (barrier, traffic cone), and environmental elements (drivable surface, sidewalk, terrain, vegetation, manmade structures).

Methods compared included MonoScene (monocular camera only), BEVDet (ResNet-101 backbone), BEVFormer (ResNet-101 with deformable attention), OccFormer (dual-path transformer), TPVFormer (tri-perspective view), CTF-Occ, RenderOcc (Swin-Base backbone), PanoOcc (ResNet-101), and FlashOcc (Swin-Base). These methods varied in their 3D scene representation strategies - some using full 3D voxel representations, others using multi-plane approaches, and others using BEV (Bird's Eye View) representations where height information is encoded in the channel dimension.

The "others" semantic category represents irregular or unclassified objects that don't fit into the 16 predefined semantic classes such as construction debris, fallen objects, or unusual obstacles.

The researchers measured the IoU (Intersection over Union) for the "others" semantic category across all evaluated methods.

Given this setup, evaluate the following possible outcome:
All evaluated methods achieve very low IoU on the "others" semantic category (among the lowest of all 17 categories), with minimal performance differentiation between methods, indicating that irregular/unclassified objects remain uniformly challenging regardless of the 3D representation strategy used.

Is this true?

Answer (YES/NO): NO